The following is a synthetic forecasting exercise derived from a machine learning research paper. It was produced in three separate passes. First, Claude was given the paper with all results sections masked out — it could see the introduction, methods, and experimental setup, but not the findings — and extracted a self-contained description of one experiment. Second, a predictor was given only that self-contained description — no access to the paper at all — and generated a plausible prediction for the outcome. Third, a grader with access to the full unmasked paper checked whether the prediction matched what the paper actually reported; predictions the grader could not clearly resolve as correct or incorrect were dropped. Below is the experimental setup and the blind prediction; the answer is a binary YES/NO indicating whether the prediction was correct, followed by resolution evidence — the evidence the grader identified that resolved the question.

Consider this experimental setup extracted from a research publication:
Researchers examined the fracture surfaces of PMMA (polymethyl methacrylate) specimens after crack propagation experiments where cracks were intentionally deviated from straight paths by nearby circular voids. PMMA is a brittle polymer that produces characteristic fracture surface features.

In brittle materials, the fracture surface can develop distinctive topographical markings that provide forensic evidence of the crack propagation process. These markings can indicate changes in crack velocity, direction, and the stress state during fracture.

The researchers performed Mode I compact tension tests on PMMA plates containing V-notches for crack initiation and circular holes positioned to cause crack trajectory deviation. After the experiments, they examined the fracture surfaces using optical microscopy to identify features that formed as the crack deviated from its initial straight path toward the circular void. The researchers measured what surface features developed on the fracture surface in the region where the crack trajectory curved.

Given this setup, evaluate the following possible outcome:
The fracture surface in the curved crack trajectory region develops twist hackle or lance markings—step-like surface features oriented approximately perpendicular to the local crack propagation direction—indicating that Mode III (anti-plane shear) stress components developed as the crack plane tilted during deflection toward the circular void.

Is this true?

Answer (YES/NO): NO